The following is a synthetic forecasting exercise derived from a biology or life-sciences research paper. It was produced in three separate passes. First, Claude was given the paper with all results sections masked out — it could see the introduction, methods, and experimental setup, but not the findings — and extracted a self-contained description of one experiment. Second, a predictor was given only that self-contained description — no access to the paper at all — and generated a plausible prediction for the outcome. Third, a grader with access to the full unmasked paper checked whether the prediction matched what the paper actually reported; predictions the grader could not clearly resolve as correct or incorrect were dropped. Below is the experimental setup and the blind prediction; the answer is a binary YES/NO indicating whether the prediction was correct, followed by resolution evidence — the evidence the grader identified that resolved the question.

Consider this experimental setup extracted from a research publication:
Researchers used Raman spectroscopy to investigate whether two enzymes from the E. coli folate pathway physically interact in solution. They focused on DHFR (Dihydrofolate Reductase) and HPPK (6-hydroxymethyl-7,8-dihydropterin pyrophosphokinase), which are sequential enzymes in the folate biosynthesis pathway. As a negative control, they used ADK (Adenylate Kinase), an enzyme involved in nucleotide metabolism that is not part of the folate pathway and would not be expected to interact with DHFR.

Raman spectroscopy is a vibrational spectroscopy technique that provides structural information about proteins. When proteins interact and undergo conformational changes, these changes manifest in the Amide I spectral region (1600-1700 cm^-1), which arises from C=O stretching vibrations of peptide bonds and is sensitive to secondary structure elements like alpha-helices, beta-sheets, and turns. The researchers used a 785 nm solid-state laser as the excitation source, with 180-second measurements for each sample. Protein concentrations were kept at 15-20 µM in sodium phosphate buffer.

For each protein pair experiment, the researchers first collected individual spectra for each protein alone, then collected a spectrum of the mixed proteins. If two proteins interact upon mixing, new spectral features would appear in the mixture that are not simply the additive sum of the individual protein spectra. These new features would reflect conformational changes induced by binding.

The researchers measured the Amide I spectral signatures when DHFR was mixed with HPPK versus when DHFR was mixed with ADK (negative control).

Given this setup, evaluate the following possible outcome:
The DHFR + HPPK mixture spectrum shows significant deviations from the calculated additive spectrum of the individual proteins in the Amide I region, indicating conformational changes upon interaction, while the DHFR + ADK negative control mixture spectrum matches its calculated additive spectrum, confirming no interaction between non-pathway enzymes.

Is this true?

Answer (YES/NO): YES